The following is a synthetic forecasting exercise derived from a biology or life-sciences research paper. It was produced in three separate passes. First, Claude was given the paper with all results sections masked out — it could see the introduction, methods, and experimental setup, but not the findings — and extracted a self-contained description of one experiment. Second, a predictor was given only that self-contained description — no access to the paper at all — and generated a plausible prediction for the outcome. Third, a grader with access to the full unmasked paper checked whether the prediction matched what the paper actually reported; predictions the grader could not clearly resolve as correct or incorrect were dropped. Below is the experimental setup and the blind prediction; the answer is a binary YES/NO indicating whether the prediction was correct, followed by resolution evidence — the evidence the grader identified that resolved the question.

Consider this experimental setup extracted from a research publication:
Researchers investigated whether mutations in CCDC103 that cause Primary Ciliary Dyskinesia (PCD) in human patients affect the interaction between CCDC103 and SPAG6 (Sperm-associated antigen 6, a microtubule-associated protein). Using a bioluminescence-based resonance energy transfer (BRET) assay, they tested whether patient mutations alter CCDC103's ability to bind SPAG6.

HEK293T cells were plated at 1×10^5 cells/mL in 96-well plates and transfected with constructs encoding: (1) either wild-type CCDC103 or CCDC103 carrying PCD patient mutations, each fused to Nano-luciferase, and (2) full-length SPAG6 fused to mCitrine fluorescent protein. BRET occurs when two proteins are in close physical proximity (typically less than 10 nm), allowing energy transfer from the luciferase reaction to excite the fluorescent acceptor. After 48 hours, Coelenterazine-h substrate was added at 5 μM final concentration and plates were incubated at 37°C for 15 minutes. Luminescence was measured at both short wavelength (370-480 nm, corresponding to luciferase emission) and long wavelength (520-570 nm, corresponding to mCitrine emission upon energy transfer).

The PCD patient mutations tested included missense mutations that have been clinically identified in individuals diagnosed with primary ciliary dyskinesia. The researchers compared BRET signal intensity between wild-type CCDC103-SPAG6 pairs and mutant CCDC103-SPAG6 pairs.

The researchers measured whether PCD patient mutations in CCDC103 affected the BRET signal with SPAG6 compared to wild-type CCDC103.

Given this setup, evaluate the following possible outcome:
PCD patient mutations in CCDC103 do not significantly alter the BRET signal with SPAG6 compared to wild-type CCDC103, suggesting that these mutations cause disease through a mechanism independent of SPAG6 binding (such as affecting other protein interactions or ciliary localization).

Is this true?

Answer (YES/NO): NO